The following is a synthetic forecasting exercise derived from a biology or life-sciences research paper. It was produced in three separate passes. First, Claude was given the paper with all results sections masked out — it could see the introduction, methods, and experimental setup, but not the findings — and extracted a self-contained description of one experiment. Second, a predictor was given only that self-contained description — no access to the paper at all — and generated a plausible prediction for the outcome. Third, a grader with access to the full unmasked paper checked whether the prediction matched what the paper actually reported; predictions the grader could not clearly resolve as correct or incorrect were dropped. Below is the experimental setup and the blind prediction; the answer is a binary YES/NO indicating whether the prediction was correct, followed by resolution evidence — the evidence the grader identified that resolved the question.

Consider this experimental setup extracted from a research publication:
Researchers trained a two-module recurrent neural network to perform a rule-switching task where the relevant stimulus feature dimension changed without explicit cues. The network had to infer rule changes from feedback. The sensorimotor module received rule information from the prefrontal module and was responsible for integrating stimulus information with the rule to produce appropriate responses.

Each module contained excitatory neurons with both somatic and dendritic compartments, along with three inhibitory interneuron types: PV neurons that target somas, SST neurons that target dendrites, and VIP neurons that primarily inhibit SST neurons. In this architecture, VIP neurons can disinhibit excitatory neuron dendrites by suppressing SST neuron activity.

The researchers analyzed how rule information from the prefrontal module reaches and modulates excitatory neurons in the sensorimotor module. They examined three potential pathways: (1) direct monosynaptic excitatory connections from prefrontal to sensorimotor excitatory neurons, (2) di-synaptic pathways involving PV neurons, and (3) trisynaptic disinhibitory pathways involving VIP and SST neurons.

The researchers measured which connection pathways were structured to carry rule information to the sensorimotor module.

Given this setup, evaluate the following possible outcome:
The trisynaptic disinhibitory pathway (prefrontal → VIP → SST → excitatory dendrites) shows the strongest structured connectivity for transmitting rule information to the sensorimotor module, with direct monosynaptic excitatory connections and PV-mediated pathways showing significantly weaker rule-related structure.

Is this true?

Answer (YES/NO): NO